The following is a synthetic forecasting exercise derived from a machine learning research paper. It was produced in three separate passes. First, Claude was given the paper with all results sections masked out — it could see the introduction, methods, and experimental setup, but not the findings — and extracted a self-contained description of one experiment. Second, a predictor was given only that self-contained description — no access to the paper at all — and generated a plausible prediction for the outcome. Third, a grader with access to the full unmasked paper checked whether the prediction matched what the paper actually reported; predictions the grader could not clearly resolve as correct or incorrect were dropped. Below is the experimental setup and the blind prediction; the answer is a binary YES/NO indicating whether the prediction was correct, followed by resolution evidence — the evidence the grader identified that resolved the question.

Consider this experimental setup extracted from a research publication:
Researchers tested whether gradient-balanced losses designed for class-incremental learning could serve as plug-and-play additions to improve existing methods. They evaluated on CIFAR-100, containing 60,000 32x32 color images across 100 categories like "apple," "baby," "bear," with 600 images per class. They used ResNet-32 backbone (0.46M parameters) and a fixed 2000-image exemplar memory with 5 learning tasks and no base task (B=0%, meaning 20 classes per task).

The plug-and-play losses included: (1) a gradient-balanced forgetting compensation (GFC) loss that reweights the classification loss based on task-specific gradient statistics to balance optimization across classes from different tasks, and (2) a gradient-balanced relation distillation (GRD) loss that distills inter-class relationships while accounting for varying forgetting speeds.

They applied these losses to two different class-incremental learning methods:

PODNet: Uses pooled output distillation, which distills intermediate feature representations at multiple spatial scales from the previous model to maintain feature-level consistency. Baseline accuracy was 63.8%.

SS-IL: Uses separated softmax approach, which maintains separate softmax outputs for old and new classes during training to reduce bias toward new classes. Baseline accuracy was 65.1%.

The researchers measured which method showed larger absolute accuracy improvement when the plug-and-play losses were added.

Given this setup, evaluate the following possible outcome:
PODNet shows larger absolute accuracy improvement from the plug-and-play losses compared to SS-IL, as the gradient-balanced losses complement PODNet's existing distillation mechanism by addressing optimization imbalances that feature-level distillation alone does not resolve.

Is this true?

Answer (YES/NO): NO